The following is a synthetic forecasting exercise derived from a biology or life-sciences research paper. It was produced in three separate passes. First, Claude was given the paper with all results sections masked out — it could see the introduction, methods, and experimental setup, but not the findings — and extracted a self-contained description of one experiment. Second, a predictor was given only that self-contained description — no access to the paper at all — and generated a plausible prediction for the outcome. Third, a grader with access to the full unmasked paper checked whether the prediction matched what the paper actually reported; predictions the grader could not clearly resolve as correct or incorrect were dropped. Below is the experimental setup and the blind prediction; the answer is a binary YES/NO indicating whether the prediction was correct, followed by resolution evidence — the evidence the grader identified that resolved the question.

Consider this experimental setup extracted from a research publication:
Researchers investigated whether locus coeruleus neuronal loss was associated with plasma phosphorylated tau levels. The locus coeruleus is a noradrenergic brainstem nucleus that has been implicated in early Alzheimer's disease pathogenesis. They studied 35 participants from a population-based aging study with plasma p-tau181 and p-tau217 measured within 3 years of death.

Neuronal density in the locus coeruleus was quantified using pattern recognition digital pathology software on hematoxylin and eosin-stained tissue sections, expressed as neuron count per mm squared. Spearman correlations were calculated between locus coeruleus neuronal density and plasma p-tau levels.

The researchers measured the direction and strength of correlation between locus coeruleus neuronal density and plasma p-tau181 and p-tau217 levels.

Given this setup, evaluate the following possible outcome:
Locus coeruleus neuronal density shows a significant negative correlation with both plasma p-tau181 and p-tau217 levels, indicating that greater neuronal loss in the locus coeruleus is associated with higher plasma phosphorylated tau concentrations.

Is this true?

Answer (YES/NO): YES